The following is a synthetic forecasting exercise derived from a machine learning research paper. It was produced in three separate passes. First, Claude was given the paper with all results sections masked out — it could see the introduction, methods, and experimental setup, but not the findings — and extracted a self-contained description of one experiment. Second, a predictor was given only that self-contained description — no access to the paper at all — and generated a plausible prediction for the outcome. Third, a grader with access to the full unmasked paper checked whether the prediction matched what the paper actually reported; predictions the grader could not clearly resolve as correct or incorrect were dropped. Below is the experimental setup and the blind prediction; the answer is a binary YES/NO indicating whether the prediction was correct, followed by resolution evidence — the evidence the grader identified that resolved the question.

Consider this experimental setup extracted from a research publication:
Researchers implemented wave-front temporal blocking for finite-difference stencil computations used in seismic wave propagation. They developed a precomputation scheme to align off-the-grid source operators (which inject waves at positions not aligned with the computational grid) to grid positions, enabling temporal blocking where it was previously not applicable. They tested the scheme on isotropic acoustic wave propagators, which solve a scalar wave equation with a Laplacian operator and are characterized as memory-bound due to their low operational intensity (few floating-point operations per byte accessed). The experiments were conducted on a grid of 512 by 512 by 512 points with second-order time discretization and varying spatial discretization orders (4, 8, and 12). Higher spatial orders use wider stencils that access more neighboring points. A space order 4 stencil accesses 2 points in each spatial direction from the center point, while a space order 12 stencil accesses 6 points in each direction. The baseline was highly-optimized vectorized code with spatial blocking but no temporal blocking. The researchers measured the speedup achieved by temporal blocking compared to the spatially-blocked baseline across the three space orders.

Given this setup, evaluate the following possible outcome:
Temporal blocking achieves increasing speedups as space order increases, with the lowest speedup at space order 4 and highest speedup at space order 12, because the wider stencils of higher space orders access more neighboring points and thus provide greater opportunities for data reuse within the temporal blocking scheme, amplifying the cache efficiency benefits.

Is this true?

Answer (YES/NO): NO